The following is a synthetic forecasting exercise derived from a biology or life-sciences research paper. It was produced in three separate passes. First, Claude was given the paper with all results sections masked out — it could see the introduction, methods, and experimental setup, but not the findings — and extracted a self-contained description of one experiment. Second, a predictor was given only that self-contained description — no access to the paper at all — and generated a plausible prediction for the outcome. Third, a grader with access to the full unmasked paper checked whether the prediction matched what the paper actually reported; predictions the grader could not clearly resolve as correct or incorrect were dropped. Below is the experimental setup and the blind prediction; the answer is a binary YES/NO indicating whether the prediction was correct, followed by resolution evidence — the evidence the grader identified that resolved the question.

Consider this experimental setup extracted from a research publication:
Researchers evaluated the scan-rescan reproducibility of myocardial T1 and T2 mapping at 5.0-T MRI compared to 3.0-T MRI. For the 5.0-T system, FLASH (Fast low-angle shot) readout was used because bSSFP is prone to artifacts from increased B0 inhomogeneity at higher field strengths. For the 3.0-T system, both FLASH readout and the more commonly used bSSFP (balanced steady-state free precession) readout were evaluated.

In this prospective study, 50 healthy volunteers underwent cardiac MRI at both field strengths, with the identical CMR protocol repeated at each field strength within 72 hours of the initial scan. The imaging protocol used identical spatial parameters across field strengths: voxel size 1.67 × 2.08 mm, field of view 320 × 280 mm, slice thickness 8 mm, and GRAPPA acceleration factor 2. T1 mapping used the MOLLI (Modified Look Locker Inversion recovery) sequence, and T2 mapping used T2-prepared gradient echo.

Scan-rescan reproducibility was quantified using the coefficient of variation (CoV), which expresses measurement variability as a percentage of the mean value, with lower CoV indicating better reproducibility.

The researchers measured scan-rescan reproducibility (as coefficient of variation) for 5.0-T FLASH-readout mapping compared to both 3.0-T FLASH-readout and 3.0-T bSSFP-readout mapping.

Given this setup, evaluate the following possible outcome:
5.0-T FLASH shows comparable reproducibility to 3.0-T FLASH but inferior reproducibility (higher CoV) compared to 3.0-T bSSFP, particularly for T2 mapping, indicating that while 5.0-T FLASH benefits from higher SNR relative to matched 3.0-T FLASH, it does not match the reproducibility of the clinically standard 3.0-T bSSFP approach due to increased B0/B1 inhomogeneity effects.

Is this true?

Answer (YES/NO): NO